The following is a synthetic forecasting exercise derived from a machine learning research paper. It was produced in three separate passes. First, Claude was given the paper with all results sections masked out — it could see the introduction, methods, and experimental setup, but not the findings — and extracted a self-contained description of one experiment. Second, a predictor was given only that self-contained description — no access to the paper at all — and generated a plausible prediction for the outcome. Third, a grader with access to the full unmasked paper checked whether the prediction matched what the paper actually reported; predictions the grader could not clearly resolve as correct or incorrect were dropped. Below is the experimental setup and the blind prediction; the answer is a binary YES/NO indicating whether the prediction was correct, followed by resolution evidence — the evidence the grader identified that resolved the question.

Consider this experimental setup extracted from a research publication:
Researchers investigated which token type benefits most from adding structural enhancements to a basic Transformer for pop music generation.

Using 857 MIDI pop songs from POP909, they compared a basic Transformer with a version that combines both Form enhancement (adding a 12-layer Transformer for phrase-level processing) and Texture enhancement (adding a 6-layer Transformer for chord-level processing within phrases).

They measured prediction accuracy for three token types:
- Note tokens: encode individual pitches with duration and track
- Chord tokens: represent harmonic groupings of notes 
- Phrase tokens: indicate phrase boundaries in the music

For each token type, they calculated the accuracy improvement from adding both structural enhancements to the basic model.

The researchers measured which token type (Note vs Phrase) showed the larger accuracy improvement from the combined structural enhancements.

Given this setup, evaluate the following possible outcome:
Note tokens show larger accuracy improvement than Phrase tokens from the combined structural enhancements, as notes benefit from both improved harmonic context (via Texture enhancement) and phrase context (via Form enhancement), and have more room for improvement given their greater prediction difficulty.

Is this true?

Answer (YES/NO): YES